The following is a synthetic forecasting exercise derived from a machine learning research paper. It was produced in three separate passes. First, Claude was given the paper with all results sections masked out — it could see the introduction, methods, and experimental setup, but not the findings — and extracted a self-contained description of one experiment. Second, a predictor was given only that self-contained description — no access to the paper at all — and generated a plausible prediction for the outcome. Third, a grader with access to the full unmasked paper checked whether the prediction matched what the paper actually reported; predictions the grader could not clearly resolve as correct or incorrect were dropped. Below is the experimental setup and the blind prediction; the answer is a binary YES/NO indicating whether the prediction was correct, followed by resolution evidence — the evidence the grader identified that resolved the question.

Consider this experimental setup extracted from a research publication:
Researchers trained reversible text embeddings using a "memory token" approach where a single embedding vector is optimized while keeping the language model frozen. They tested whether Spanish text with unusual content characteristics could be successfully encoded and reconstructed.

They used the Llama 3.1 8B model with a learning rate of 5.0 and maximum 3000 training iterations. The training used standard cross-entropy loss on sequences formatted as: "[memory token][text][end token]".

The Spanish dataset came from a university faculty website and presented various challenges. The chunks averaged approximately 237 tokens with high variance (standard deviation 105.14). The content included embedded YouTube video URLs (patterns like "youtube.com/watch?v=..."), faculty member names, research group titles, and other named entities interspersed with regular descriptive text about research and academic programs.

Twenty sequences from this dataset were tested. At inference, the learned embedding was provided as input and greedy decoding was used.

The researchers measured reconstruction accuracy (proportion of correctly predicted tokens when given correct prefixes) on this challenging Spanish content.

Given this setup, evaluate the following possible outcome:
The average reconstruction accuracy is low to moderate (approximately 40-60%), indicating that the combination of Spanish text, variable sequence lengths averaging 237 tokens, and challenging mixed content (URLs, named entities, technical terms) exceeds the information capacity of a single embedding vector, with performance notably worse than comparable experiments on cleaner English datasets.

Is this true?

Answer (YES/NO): NO